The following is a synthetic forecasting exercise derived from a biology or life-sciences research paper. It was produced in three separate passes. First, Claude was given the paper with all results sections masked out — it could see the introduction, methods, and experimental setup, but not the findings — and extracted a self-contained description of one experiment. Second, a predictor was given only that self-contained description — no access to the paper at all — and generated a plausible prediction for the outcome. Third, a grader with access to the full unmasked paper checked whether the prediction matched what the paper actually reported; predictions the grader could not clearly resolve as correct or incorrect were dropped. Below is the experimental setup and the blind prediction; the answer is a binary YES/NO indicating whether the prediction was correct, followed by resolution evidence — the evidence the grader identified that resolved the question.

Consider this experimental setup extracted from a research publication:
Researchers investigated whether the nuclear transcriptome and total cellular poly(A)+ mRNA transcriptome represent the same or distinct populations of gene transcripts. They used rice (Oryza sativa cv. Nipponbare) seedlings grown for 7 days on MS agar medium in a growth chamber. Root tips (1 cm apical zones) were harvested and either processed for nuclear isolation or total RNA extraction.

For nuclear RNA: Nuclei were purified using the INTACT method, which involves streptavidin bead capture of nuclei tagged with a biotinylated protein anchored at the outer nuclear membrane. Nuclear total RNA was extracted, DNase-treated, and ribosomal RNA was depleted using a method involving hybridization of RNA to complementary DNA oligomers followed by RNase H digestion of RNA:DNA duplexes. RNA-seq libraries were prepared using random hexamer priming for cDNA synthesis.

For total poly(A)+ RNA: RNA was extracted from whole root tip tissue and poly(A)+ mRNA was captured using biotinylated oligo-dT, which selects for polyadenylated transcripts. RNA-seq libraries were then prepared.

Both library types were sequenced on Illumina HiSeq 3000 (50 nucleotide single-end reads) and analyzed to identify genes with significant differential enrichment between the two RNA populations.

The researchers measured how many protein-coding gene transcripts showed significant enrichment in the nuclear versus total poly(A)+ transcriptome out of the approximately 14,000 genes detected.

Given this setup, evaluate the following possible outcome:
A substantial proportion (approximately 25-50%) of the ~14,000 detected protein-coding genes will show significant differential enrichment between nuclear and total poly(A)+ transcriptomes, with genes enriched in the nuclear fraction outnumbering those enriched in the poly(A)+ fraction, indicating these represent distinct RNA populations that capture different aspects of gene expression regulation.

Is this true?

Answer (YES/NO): YES